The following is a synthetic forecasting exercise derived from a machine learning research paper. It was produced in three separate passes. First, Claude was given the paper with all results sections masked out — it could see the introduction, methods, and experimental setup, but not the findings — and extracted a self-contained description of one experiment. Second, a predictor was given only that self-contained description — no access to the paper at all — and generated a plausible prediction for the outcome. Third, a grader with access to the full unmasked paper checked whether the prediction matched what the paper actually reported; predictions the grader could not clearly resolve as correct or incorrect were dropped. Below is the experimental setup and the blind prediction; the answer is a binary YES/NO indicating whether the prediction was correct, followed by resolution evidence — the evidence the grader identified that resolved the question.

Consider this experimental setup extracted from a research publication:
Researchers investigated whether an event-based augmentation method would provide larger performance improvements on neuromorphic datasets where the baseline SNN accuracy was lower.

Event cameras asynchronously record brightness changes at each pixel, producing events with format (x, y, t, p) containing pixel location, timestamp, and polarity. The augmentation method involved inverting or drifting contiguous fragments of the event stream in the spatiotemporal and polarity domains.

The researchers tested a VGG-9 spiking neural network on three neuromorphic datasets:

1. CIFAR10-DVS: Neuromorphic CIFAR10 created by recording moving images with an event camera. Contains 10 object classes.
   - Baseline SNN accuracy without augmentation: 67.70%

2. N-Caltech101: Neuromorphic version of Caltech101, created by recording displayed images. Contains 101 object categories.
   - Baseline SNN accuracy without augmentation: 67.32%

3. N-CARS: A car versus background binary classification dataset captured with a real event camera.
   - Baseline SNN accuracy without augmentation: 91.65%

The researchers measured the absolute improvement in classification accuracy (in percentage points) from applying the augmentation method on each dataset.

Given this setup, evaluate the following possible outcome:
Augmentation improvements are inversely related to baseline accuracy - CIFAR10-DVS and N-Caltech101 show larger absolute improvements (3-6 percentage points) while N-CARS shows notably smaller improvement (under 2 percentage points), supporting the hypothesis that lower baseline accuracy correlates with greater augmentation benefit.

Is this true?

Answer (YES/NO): NO